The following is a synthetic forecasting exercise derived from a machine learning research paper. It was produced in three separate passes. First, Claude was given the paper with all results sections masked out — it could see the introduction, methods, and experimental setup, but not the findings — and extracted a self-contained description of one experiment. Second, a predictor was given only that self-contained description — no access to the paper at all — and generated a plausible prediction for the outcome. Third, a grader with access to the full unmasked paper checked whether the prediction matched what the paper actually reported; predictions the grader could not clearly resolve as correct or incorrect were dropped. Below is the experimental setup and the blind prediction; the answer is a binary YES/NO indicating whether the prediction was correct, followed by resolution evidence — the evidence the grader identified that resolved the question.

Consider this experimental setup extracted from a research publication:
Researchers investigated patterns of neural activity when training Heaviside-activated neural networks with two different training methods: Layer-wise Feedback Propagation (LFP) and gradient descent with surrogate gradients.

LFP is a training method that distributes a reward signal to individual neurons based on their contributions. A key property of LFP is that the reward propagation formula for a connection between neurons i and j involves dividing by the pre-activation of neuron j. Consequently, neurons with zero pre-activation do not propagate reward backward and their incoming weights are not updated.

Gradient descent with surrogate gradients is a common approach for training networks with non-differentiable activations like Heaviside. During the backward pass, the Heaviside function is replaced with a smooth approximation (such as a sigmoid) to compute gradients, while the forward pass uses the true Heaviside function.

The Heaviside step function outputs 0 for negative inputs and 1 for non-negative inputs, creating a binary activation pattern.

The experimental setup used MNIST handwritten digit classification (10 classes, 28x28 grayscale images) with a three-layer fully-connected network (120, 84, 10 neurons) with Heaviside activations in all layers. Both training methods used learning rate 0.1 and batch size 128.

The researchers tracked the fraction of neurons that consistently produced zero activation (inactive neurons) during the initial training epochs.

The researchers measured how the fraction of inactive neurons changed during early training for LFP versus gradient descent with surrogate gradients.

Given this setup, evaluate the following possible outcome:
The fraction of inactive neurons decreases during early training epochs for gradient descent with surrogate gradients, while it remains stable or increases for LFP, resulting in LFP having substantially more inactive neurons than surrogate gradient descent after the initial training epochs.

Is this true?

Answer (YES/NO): NO